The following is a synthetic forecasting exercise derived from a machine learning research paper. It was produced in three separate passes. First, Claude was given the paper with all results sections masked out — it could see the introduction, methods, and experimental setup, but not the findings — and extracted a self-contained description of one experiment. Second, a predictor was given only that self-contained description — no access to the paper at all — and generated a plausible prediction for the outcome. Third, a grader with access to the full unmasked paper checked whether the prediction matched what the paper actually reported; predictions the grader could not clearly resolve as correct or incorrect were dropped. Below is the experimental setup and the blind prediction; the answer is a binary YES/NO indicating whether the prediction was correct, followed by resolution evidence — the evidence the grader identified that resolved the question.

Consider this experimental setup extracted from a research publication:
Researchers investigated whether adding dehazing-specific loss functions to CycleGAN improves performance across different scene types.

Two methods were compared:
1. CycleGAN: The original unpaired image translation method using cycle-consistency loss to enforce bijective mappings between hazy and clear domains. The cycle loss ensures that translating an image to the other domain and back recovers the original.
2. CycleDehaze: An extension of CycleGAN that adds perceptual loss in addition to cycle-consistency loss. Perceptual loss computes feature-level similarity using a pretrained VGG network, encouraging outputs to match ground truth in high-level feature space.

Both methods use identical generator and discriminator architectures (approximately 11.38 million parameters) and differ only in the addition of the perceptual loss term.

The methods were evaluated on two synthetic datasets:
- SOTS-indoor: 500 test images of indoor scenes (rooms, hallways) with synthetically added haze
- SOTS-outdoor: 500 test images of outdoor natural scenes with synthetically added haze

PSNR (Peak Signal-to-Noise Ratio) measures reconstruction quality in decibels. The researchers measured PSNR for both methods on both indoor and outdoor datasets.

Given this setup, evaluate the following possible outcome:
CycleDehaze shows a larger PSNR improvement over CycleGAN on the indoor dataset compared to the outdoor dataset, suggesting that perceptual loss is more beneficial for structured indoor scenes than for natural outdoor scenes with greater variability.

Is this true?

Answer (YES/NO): NO